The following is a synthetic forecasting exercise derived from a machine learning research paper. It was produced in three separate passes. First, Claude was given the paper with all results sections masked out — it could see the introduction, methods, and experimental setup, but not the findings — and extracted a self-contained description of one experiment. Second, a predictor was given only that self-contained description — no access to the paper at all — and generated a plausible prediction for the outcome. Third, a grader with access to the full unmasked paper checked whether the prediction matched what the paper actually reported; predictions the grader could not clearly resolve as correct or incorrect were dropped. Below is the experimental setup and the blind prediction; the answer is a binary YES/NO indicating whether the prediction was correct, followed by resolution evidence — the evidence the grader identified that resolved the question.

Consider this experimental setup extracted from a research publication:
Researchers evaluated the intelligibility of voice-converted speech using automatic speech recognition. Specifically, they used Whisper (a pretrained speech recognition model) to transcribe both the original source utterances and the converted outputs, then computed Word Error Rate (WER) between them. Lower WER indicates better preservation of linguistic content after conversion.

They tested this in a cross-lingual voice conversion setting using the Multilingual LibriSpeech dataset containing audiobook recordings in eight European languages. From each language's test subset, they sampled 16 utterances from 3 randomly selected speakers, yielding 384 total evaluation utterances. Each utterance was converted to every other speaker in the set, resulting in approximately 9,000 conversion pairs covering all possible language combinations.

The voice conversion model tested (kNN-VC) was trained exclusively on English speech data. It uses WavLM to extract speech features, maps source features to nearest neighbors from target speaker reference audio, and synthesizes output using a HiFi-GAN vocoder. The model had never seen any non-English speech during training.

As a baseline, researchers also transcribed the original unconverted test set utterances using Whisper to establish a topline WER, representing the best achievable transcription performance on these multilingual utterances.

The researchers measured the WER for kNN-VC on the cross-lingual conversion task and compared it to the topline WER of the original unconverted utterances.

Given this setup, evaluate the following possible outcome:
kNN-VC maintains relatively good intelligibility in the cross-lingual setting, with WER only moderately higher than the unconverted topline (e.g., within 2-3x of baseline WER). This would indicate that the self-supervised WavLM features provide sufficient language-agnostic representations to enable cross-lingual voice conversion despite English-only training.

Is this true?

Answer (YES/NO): YES